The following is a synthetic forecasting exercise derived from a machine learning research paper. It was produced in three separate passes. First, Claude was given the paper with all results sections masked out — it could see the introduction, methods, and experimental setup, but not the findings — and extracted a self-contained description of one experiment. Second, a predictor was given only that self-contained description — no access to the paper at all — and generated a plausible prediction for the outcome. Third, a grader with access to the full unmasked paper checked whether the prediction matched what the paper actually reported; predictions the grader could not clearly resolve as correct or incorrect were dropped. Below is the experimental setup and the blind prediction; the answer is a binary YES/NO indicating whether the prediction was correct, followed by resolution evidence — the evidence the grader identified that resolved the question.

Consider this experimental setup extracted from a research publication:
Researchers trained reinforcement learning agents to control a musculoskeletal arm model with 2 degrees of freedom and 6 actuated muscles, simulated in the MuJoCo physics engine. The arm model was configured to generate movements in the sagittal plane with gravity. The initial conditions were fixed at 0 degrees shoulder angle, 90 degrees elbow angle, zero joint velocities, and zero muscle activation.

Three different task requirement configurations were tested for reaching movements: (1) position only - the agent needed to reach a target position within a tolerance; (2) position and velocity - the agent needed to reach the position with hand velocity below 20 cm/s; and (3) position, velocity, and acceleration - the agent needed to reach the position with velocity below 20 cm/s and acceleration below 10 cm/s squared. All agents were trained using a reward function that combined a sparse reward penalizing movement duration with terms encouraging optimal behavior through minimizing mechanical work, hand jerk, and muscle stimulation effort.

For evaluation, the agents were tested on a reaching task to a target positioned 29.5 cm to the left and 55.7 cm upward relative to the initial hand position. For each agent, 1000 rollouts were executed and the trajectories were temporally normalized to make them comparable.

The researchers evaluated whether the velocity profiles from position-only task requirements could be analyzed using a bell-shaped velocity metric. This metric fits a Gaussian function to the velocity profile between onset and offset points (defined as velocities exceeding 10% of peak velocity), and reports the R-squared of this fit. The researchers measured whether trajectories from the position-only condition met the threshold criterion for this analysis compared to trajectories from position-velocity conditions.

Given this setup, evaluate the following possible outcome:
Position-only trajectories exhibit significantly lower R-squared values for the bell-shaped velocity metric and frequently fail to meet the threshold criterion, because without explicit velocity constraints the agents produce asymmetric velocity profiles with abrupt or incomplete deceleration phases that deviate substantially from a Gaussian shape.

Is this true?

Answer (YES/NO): NO